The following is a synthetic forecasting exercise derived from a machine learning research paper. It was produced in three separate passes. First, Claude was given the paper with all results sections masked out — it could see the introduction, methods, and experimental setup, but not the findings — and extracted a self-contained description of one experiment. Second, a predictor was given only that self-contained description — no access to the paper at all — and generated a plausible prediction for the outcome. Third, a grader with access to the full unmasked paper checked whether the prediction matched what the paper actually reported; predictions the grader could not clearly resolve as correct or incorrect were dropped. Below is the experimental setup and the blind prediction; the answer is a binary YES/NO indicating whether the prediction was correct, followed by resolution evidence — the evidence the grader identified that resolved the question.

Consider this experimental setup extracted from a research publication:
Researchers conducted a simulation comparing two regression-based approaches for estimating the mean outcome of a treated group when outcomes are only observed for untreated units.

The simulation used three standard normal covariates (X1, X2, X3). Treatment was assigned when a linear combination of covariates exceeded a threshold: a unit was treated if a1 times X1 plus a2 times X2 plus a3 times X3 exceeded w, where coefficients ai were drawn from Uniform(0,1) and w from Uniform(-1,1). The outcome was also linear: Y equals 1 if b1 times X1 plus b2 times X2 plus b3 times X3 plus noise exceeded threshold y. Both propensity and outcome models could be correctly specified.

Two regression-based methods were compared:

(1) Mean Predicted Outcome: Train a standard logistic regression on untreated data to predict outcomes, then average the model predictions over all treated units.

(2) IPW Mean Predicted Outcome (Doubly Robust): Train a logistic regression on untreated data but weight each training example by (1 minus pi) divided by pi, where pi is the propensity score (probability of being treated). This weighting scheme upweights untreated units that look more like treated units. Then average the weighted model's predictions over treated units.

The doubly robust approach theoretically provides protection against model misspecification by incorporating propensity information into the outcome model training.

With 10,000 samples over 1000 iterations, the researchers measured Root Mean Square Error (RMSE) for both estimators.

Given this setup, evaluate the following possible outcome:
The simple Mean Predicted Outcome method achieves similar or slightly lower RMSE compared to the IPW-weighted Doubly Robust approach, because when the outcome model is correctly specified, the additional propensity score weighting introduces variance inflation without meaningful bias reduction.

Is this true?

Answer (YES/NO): YES